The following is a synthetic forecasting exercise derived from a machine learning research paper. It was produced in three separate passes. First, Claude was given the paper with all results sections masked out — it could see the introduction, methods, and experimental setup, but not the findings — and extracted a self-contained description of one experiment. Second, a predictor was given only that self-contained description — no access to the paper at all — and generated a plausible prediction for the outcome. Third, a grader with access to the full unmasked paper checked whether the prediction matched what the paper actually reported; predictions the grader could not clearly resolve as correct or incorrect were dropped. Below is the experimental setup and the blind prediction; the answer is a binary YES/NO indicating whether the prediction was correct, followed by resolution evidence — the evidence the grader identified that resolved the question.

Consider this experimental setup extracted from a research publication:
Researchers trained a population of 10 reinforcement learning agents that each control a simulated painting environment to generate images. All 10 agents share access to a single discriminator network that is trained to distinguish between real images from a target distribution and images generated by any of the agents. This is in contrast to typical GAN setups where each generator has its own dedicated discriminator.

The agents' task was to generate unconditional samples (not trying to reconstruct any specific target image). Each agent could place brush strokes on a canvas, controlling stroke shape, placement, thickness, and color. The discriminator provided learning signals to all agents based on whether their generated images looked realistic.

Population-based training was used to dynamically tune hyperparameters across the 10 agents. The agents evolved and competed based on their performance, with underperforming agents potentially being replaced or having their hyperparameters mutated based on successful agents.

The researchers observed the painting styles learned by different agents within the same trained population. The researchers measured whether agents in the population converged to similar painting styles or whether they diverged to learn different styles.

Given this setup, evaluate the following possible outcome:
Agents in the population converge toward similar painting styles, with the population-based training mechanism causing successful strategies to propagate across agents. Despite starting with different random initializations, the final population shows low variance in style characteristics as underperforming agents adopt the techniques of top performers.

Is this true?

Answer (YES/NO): NO